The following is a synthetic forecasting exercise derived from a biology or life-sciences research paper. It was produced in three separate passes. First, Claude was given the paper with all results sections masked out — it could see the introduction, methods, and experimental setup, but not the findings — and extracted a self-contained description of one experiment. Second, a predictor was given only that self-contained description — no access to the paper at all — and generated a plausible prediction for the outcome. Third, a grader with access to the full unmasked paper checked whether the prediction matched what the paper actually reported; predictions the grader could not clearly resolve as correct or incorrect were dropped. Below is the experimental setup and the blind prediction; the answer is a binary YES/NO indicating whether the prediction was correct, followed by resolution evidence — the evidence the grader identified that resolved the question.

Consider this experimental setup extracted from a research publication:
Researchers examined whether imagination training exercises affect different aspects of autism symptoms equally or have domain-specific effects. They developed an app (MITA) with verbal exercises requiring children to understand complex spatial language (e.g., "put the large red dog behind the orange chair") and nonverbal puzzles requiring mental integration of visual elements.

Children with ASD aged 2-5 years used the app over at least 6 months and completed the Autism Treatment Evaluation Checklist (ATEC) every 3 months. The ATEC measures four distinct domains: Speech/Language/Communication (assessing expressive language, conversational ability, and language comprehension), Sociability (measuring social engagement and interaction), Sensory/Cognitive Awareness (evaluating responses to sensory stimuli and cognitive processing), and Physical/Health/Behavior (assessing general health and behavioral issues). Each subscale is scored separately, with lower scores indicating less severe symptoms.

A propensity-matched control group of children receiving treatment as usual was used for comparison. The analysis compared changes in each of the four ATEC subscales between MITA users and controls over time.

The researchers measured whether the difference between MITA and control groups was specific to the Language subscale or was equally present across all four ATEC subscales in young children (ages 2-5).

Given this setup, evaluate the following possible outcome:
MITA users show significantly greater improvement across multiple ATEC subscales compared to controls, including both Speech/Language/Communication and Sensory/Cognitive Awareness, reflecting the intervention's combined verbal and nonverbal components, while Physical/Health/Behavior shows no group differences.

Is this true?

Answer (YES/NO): NO